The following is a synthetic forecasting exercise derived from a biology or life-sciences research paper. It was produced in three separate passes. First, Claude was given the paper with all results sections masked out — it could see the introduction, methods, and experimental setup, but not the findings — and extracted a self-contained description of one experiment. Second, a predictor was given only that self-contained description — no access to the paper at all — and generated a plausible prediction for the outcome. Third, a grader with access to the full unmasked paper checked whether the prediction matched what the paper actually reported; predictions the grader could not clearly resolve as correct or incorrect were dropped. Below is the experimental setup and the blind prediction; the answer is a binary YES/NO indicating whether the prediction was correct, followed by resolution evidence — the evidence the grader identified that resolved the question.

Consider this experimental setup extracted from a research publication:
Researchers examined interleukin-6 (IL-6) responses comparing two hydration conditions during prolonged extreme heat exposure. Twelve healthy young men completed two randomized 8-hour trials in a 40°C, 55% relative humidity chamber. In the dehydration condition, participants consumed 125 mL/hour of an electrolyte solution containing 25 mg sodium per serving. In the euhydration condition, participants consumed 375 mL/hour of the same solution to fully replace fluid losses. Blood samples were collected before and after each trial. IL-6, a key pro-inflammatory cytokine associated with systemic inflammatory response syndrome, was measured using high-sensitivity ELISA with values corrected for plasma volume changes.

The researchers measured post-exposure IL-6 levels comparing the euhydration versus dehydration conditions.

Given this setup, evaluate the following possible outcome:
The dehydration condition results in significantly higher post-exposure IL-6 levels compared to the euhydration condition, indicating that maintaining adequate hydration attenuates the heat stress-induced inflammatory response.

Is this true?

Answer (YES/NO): NO